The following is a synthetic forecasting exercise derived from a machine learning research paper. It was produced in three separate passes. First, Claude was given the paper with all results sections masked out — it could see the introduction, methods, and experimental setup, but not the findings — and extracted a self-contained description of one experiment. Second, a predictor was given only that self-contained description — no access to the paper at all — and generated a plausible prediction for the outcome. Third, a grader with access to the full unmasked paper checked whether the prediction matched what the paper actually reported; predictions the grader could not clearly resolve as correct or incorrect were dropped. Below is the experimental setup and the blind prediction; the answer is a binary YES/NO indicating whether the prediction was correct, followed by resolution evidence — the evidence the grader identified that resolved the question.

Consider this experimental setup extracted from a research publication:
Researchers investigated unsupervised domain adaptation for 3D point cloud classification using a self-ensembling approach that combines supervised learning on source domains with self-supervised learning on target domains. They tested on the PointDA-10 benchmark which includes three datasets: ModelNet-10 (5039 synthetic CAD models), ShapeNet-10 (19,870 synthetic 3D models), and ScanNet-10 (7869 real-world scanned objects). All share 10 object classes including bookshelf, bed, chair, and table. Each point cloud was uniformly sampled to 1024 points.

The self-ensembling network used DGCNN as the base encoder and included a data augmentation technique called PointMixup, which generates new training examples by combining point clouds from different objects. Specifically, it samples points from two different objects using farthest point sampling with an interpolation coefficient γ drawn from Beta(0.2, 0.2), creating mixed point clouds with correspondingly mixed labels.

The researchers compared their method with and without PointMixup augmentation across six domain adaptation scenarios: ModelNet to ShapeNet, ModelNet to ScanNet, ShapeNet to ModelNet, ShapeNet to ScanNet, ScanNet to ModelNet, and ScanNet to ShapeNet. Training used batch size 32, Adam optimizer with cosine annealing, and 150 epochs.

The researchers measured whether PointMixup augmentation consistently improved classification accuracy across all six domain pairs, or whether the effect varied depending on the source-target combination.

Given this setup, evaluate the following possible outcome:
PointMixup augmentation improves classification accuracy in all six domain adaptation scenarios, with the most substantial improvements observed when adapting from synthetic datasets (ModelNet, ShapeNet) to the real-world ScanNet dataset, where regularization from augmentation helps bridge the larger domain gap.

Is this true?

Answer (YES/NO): NO